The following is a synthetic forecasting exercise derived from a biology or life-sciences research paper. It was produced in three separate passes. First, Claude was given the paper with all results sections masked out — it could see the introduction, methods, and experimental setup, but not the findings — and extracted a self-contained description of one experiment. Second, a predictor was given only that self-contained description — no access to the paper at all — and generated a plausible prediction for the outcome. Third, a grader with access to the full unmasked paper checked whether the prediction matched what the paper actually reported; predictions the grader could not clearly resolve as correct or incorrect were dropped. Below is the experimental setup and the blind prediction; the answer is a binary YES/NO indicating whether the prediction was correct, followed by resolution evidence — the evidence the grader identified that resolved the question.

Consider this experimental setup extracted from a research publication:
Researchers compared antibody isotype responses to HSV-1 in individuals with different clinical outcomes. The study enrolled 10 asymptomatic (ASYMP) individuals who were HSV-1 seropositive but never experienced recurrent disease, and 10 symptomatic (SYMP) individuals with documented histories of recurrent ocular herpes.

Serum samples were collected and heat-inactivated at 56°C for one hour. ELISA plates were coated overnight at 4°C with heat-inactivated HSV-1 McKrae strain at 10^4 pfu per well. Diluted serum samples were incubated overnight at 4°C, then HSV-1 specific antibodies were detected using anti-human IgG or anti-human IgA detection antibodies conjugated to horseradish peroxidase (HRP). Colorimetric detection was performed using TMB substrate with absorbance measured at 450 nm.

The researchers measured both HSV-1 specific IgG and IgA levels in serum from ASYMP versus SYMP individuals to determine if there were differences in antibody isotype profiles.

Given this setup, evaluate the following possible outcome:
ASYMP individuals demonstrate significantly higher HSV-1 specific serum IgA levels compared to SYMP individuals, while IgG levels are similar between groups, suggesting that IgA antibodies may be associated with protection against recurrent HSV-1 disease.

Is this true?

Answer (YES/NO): NO